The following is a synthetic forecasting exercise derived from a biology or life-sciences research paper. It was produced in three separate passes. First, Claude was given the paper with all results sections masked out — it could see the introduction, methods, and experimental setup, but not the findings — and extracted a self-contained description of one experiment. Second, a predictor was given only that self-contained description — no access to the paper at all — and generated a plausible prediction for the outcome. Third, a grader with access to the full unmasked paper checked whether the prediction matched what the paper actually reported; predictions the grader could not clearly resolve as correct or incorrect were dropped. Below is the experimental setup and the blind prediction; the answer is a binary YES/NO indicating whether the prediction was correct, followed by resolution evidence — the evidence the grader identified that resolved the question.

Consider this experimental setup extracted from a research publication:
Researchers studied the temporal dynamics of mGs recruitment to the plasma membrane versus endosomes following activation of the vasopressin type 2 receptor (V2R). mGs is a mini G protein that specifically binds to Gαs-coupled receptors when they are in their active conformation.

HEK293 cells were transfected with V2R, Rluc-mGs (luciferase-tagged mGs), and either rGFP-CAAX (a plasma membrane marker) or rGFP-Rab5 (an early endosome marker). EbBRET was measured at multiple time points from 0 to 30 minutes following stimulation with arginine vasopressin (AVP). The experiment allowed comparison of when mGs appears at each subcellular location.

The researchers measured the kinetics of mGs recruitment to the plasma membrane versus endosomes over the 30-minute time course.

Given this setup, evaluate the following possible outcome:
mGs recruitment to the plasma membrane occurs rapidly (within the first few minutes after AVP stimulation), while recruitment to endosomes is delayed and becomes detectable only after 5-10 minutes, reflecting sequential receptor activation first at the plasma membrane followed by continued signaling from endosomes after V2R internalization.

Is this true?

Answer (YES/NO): YES